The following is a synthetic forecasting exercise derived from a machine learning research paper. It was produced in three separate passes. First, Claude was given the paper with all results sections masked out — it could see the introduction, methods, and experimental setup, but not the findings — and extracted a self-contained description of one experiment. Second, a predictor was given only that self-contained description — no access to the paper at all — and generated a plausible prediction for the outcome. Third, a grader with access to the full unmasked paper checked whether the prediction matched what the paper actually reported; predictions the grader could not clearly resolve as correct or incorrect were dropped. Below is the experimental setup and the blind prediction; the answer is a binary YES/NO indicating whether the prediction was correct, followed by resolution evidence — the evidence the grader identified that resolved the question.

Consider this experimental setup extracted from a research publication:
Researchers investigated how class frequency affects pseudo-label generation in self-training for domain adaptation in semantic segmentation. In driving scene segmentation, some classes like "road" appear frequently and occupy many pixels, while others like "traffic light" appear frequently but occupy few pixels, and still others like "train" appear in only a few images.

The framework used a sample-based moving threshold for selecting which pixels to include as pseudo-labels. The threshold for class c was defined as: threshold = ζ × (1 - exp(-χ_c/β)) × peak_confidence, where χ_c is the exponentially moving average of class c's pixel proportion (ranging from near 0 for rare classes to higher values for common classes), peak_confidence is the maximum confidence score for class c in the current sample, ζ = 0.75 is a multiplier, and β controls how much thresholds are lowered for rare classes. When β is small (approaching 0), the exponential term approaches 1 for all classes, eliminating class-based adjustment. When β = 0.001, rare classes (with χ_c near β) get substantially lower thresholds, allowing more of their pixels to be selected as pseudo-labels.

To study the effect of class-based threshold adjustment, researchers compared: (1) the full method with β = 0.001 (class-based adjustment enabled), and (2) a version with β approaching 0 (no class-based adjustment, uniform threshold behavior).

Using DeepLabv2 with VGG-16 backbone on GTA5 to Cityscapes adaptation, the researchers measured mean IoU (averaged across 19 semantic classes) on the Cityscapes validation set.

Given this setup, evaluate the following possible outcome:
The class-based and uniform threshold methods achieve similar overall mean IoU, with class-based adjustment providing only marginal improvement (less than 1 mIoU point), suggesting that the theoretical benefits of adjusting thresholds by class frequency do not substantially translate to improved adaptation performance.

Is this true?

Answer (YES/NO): NO